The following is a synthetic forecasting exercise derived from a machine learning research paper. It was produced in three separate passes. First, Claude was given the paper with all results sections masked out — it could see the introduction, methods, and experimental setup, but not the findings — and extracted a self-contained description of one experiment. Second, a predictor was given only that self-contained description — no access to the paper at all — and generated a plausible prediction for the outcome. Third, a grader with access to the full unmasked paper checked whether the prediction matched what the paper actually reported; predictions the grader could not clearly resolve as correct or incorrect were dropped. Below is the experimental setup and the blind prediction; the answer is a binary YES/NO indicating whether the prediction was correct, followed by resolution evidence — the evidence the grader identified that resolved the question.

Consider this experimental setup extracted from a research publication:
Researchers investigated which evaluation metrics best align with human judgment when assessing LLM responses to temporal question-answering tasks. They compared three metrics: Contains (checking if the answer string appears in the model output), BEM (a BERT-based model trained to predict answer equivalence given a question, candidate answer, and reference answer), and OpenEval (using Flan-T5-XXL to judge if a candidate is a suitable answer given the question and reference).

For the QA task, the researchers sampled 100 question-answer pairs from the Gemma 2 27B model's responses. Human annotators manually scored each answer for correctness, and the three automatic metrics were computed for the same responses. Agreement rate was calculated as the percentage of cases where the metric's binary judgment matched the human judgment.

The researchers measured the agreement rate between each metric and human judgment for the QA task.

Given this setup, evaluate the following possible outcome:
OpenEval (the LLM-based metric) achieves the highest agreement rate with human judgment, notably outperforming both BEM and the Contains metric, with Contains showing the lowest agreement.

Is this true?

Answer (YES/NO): NO